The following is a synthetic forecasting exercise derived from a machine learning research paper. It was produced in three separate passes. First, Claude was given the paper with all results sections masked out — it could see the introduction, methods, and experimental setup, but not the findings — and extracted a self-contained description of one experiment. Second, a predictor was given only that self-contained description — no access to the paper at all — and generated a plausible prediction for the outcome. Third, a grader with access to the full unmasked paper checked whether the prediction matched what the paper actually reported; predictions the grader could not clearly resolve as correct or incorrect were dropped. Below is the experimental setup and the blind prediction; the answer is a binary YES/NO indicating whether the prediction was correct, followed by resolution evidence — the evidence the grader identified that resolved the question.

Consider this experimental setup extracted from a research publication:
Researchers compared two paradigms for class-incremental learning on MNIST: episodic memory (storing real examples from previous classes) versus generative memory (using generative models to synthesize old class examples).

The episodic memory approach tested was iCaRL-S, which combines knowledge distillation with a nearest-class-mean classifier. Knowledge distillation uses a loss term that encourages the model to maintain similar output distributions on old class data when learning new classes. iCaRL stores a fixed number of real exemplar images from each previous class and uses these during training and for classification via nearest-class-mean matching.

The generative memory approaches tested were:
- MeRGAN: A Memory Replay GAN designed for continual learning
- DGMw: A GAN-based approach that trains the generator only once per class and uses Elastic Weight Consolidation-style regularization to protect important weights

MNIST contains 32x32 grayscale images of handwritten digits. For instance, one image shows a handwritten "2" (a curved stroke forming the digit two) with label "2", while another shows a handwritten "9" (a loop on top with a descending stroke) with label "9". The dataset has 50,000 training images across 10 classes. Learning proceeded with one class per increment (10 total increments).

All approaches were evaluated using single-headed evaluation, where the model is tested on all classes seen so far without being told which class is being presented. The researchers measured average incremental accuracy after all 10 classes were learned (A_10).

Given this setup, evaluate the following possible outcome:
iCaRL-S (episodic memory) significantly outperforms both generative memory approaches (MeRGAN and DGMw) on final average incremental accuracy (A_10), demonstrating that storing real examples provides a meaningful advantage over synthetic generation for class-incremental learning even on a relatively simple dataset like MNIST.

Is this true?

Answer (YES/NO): NO